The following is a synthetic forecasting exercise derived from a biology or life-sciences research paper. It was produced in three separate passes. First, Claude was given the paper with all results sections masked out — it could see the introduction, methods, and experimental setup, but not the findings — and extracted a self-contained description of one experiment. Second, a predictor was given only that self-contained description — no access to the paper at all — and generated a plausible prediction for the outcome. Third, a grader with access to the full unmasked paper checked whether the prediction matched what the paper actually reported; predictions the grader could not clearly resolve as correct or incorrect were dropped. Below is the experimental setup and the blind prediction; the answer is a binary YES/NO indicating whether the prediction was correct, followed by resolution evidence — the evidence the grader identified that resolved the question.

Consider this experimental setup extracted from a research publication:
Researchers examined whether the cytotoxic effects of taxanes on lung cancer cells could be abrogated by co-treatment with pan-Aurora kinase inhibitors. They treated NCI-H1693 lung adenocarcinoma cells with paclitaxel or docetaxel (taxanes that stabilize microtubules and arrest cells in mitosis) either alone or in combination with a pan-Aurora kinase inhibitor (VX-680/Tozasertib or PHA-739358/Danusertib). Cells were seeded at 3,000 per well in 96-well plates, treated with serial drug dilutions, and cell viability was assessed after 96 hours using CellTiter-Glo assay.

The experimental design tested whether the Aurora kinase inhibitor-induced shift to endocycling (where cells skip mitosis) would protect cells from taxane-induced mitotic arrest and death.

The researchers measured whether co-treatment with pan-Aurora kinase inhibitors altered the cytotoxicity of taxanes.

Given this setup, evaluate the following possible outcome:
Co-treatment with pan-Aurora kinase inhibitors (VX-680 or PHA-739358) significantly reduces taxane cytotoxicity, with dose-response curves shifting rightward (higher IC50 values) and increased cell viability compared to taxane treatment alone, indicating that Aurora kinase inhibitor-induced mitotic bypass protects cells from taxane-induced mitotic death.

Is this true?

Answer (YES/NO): YES